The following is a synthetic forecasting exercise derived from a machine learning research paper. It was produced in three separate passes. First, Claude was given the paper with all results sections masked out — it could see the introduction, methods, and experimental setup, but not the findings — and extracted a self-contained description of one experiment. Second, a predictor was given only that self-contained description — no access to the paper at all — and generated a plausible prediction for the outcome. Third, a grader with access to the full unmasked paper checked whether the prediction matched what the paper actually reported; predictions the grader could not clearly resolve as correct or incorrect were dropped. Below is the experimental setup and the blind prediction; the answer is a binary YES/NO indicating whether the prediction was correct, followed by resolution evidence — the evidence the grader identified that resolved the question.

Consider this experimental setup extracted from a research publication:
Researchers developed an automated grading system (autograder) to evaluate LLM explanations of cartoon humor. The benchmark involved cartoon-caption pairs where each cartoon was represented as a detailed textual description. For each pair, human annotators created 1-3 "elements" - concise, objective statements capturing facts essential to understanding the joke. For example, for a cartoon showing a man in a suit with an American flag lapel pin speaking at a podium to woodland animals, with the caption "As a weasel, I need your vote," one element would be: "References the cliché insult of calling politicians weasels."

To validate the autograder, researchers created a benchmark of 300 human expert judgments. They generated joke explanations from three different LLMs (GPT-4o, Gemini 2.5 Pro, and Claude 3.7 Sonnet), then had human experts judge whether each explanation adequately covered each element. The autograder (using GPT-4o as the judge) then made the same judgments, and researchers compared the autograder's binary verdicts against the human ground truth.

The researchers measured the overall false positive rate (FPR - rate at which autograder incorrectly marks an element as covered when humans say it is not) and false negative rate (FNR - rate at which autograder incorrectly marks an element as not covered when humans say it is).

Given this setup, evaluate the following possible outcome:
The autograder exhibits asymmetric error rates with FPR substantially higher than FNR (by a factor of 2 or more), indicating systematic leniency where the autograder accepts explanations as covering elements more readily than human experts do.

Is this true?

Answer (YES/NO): YES